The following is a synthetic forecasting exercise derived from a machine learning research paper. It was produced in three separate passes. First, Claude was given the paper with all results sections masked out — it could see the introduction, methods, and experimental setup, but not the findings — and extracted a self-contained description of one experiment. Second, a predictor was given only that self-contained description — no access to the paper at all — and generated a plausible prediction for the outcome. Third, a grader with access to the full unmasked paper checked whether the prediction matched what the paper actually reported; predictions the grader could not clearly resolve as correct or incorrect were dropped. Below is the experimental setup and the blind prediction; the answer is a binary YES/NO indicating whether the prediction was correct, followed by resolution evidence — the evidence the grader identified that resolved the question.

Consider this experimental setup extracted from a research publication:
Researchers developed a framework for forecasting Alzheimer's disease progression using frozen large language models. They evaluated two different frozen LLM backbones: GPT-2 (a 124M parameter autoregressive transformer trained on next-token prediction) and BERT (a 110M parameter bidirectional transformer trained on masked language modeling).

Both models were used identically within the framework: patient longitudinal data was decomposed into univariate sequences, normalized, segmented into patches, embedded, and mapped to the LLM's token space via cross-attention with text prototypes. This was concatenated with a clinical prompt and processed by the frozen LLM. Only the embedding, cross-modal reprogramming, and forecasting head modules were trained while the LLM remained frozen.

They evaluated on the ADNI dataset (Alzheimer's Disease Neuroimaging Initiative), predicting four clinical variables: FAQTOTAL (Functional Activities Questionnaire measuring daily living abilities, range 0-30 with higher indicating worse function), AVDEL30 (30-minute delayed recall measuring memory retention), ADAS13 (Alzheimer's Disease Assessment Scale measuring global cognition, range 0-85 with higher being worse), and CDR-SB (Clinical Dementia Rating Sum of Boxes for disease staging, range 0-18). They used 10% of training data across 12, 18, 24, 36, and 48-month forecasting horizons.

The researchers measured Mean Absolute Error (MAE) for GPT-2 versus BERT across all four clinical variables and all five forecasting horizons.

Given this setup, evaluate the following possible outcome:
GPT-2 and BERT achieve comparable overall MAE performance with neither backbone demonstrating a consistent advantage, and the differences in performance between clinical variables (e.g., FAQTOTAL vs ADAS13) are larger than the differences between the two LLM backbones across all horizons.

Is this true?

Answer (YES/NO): YES